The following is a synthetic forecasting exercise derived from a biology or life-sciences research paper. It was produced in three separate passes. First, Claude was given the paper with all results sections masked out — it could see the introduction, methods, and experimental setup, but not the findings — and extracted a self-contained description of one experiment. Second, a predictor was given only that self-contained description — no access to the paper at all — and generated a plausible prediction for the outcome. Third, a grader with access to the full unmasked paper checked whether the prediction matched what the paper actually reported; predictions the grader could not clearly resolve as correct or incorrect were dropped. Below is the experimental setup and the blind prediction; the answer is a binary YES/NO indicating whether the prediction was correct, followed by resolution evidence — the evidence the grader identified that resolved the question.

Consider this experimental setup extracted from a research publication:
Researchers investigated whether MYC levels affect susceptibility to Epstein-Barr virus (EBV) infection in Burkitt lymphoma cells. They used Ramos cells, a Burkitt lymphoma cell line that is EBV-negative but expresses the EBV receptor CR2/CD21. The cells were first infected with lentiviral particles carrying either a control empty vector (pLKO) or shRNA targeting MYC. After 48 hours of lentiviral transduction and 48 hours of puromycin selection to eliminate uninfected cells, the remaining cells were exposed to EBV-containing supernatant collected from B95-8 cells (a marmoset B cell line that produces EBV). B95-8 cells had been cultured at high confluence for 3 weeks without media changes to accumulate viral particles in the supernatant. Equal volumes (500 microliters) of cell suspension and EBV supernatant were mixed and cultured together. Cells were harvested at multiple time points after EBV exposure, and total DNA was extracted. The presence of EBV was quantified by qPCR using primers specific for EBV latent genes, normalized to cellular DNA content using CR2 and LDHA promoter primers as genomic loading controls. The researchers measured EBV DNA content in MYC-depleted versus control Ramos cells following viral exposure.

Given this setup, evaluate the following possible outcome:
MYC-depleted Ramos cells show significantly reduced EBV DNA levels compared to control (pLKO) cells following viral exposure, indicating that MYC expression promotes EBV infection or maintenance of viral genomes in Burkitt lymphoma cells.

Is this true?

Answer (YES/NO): YES